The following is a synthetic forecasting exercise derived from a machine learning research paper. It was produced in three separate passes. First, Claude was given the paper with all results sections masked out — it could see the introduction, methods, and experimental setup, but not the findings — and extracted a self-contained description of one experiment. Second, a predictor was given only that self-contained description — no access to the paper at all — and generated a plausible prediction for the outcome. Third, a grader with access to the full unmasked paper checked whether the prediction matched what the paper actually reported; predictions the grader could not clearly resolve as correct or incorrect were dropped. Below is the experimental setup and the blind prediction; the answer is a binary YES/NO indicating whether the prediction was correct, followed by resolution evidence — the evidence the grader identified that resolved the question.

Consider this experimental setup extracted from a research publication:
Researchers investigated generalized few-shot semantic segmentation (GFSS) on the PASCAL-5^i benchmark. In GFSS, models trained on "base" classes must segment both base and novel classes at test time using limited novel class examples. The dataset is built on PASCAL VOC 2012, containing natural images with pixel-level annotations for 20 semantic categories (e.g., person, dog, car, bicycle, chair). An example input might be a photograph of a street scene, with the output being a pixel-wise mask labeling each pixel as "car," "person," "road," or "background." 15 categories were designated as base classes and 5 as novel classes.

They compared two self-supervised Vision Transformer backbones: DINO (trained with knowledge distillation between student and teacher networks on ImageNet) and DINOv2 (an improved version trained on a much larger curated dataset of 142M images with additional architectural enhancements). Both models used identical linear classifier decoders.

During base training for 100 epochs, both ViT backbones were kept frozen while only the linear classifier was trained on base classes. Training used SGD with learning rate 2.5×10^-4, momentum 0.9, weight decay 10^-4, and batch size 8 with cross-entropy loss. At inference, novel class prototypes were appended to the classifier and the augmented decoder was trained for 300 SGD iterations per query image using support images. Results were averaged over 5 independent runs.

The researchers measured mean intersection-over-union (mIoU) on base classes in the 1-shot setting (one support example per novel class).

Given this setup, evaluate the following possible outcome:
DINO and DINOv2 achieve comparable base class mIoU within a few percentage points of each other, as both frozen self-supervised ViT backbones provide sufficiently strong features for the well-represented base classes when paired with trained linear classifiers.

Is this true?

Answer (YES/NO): NO